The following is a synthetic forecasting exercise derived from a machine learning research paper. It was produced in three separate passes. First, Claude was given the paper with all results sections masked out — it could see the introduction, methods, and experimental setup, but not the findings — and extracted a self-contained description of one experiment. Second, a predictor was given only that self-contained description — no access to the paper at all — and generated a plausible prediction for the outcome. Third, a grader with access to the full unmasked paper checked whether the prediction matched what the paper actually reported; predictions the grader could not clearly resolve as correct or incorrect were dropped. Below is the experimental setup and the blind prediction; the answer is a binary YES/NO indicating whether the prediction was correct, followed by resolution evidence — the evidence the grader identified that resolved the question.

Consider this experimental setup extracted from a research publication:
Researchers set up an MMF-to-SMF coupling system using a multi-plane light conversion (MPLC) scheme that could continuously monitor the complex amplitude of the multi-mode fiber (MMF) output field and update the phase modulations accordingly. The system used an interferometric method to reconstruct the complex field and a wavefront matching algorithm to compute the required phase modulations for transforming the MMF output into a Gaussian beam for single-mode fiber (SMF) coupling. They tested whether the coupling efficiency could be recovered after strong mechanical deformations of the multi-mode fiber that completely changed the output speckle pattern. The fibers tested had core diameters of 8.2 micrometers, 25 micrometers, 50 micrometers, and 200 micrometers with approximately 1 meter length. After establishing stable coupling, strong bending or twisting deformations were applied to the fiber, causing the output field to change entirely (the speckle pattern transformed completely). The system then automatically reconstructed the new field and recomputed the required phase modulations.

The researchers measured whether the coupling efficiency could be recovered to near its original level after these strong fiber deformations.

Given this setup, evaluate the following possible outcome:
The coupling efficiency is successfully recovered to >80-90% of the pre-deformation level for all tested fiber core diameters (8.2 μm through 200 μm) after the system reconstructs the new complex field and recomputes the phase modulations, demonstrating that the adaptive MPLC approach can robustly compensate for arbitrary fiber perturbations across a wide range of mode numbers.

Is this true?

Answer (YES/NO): YES